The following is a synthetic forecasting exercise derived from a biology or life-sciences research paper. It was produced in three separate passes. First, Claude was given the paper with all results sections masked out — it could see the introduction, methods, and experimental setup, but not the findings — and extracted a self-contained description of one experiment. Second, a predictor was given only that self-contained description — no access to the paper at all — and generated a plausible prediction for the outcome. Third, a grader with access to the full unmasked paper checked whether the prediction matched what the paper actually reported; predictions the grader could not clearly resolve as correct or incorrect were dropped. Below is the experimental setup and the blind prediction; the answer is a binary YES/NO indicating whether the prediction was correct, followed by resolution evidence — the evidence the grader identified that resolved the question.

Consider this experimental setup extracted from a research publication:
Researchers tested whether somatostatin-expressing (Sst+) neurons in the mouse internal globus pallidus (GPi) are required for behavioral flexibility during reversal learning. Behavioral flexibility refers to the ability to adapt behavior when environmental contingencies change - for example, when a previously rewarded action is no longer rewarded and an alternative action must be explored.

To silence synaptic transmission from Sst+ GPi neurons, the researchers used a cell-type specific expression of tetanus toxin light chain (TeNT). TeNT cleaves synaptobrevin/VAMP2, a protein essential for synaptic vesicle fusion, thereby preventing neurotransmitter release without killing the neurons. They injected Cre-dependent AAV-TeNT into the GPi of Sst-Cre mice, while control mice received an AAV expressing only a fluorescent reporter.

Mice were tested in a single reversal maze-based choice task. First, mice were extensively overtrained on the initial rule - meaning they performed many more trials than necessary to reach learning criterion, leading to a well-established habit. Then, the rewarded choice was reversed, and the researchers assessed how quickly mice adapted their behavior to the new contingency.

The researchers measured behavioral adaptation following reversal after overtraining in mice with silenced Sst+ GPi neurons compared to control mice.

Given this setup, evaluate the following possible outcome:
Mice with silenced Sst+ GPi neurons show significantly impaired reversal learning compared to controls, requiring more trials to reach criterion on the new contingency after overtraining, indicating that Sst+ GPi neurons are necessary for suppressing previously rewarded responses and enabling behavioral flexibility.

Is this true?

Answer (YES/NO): YES